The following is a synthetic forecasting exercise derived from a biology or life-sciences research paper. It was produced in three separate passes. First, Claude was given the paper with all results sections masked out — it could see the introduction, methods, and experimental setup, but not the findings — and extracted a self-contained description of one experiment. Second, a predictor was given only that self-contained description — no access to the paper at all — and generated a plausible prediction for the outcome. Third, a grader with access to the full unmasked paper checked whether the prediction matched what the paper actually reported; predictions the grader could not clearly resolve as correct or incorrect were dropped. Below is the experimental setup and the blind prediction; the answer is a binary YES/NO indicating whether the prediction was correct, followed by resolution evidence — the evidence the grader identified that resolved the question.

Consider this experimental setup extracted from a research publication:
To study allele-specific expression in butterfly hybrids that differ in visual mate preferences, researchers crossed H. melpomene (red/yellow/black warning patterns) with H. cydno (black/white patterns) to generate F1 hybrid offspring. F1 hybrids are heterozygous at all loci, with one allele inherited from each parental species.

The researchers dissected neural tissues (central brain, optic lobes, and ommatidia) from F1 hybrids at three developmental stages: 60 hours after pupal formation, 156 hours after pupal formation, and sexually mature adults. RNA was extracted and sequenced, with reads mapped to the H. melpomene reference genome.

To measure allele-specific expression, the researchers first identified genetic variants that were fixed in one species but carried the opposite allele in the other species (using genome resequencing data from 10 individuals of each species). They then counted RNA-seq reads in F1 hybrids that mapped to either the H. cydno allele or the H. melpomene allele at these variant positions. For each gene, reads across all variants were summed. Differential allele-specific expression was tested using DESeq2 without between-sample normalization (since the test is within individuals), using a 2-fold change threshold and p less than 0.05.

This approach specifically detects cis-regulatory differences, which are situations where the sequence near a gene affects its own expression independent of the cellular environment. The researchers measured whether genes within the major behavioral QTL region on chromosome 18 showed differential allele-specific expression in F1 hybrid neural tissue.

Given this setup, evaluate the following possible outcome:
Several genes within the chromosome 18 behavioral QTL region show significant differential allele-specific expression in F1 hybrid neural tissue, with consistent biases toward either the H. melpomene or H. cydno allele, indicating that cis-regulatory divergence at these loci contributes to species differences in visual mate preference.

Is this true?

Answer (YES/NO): NO